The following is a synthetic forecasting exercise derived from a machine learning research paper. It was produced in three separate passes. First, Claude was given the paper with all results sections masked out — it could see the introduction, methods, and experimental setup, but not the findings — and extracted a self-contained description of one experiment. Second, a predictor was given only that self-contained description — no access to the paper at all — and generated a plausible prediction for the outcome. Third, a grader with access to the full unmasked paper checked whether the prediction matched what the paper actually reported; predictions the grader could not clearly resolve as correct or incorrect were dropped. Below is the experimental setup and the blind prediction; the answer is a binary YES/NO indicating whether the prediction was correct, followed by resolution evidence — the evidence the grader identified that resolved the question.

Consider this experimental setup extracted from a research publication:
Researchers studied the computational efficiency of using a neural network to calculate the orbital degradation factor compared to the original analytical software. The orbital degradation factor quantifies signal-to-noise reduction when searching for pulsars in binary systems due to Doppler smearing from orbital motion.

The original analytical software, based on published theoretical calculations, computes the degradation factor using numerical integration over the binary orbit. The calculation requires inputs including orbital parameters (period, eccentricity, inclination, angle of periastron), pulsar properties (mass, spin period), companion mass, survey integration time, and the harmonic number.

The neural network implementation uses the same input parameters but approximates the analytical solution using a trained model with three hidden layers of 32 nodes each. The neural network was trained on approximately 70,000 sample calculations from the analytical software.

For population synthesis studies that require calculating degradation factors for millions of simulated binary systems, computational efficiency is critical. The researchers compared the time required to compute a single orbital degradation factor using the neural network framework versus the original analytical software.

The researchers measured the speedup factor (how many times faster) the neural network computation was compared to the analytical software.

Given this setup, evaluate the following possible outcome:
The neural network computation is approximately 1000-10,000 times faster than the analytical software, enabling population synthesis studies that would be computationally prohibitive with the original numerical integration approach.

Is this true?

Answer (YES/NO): YES